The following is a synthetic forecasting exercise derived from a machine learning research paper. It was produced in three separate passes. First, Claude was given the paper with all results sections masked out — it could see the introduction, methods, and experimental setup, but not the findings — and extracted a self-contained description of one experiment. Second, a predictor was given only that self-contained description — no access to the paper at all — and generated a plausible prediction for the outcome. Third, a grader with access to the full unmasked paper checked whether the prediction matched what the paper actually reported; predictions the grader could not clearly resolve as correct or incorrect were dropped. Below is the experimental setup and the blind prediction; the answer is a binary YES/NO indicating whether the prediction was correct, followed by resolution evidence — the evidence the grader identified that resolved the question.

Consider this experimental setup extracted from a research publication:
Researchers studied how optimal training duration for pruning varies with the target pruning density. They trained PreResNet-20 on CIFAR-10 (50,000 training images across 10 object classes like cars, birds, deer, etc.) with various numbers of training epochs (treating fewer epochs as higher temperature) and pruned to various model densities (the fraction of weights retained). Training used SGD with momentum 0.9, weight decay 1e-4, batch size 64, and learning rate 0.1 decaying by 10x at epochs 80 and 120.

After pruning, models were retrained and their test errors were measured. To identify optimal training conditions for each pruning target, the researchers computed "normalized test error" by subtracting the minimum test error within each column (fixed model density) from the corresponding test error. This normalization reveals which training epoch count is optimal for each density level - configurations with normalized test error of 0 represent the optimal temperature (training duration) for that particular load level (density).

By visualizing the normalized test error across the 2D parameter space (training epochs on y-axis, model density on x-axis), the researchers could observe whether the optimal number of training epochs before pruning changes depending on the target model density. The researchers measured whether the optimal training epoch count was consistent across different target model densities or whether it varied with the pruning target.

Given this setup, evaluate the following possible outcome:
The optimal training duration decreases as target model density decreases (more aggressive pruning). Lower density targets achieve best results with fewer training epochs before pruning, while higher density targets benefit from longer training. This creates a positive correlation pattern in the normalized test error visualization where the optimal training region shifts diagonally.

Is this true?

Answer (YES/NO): YES